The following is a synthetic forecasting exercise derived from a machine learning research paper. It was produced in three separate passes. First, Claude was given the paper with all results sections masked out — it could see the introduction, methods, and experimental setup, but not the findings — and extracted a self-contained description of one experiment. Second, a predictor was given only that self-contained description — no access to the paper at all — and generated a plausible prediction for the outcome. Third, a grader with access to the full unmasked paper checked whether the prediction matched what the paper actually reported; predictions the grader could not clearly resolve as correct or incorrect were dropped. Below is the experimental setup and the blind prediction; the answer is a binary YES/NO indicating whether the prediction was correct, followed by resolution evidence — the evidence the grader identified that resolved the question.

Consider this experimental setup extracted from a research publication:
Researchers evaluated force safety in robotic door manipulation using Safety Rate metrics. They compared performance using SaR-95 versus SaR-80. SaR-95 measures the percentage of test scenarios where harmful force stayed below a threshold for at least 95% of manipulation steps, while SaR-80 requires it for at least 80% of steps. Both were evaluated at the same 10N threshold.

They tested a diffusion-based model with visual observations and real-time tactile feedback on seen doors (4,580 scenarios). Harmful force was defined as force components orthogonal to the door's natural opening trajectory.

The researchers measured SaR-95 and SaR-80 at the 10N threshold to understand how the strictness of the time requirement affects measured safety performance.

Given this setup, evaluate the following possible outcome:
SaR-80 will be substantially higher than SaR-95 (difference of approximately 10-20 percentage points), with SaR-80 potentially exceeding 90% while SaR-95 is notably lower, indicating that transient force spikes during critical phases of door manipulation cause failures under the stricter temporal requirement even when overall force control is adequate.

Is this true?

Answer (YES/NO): NO